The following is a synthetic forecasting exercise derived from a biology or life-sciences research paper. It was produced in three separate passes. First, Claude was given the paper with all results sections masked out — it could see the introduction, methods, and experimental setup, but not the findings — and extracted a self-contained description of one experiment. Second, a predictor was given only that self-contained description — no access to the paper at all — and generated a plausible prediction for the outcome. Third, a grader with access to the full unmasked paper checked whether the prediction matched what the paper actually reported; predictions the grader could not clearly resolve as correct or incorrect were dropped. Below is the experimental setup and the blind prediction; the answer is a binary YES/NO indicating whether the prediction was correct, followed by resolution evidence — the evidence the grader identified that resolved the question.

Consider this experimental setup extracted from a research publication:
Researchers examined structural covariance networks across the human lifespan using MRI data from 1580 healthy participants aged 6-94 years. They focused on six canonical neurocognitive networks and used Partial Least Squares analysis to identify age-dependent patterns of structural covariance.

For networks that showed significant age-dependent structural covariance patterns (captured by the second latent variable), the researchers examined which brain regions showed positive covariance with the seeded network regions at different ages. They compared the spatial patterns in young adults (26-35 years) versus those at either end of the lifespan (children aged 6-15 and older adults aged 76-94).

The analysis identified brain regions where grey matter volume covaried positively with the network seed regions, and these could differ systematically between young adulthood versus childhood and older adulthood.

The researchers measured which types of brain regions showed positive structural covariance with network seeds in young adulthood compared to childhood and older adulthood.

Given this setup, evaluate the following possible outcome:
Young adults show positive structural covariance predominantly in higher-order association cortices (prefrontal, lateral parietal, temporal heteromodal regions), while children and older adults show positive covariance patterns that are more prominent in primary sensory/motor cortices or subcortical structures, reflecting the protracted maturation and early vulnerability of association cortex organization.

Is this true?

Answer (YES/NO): YES